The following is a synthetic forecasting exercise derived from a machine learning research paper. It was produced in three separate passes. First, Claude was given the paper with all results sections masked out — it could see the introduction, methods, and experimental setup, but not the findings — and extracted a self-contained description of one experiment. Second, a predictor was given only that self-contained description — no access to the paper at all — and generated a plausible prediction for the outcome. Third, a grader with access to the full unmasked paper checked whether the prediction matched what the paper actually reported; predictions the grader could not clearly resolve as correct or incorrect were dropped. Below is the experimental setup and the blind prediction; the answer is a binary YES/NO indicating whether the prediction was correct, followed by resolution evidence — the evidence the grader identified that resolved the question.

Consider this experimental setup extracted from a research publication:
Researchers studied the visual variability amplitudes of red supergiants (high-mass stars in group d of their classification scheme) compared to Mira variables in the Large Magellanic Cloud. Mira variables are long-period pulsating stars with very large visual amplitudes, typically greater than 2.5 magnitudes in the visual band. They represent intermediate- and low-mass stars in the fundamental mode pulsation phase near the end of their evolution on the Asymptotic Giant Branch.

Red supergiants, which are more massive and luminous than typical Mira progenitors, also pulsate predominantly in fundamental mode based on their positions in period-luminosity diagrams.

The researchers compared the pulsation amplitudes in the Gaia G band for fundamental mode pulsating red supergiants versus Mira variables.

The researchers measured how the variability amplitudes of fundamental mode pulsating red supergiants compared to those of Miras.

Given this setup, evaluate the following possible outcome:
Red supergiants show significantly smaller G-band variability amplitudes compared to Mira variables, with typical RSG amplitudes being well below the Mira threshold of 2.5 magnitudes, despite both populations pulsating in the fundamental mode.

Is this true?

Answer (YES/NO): YES